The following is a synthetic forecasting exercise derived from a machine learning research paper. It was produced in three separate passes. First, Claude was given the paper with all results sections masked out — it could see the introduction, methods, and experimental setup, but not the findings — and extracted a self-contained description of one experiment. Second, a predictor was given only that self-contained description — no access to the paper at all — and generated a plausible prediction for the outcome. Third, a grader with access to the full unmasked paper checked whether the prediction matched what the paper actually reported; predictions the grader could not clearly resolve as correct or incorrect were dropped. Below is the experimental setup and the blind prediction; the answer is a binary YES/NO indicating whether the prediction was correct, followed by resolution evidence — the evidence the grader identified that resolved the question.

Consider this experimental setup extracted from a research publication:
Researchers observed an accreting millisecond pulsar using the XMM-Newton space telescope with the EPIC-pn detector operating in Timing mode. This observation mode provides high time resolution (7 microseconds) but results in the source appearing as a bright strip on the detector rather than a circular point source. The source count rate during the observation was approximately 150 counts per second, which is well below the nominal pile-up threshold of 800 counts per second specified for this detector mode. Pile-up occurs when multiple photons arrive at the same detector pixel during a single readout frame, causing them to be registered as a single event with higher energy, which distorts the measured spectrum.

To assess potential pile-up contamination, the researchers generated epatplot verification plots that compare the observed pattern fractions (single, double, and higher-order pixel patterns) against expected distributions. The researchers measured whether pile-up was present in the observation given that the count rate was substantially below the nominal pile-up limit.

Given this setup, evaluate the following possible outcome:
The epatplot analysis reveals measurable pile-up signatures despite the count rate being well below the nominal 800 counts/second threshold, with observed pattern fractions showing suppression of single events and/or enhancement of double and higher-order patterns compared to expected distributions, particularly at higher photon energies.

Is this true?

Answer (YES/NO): YES